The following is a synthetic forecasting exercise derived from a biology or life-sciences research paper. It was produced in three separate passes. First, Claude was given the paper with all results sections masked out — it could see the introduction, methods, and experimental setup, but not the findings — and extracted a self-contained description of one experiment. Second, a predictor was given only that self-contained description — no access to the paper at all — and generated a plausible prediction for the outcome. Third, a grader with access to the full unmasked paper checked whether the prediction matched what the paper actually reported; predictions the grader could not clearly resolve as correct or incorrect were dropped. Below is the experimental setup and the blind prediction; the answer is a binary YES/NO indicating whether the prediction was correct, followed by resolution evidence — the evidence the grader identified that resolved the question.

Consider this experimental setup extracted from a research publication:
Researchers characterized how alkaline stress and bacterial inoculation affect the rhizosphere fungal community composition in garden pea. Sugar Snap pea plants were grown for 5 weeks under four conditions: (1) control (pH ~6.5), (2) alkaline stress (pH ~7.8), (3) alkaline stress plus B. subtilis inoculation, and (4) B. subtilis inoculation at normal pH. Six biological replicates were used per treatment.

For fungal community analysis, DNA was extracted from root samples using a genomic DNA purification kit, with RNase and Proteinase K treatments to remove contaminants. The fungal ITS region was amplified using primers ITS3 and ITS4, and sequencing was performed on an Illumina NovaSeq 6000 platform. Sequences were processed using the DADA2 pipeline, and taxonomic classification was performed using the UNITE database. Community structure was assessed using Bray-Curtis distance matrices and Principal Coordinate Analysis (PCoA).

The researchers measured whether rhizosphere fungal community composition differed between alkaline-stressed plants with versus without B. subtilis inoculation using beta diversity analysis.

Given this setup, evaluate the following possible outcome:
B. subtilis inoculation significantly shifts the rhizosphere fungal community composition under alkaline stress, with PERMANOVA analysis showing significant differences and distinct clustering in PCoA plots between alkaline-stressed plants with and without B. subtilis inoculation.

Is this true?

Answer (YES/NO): NO